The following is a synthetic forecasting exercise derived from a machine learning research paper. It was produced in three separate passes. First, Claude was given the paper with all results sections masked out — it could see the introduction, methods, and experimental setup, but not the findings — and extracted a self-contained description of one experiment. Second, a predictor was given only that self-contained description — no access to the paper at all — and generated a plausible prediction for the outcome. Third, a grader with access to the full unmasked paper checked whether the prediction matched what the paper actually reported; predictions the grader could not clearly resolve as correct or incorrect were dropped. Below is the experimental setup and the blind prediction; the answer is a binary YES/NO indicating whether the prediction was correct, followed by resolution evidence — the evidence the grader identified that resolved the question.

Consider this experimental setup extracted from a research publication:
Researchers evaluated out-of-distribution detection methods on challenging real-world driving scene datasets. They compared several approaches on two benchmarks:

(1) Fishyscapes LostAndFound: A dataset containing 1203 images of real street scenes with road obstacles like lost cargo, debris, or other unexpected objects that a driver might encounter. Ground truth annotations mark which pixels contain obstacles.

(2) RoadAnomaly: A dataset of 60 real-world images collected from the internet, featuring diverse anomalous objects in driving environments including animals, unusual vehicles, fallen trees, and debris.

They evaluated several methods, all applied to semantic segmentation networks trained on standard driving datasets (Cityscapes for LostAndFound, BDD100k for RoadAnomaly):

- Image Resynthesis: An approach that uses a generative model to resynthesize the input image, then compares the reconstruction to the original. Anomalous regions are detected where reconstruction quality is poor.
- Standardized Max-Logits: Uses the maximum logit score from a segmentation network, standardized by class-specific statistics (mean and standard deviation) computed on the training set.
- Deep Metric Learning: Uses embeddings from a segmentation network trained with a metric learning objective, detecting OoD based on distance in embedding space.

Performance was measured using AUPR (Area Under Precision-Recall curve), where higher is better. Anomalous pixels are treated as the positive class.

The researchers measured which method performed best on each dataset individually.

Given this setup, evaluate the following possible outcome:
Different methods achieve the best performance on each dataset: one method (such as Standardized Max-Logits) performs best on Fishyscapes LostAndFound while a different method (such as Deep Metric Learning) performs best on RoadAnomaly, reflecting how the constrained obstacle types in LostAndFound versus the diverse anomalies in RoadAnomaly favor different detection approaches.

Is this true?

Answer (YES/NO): NO